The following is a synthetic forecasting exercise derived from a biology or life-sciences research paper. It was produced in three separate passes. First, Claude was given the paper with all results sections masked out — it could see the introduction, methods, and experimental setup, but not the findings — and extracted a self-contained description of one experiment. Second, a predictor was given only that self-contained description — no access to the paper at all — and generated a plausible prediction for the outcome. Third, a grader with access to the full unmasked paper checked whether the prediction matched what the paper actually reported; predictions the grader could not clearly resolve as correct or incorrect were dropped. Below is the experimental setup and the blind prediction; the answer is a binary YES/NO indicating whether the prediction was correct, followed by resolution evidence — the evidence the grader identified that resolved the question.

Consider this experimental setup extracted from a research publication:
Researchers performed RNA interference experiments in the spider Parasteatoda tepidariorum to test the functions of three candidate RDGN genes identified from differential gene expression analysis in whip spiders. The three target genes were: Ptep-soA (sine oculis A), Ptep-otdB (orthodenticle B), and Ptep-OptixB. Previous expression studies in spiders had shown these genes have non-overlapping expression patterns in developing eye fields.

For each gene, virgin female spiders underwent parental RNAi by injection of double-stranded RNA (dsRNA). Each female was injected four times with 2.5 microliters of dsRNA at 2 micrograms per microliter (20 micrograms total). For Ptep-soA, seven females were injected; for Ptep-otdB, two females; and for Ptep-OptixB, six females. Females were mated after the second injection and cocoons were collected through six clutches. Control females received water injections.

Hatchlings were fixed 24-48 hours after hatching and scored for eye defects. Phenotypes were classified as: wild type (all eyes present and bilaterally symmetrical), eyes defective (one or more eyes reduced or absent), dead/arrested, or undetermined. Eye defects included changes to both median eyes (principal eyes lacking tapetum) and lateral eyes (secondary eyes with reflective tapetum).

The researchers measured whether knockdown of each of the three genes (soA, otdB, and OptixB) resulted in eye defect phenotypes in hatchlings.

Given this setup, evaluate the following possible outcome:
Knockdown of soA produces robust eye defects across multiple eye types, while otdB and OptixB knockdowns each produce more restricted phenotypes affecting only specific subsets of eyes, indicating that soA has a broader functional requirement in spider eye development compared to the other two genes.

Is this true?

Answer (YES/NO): NO